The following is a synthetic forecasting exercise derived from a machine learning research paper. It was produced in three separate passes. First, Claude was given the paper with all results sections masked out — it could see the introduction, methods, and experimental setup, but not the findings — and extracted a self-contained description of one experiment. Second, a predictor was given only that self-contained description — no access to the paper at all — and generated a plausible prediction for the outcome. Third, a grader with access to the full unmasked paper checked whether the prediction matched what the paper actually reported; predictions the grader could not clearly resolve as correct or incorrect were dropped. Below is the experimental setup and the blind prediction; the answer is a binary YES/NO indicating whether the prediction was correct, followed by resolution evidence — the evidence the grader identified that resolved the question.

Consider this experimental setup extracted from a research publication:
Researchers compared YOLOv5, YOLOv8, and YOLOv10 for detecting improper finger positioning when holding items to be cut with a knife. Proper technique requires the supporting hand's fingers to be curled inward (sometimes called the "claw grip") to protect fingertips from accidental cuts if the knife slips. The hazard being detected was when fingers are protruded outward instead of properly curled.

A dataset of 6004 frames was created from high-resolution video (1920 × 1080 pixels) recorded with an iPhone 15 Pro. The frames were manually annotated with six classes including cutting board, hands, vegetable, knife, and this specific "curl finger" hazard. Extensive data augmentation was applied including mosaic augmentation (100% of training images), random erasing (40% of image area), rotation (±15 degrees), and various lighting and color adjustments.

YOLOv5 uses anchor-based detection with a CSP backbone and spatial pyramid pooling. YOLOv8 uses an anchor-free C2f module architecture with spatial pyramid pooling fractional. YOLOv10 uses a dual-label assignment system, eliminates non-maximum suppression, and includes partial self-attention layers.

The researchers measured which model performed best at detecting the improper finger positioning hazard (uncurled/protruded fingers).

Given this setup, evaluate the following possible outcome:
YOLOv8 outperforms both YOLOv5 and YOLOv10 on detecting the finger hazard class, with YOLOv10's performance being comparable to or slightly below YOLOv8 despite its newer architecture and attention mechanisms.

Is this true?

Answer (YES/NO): NO